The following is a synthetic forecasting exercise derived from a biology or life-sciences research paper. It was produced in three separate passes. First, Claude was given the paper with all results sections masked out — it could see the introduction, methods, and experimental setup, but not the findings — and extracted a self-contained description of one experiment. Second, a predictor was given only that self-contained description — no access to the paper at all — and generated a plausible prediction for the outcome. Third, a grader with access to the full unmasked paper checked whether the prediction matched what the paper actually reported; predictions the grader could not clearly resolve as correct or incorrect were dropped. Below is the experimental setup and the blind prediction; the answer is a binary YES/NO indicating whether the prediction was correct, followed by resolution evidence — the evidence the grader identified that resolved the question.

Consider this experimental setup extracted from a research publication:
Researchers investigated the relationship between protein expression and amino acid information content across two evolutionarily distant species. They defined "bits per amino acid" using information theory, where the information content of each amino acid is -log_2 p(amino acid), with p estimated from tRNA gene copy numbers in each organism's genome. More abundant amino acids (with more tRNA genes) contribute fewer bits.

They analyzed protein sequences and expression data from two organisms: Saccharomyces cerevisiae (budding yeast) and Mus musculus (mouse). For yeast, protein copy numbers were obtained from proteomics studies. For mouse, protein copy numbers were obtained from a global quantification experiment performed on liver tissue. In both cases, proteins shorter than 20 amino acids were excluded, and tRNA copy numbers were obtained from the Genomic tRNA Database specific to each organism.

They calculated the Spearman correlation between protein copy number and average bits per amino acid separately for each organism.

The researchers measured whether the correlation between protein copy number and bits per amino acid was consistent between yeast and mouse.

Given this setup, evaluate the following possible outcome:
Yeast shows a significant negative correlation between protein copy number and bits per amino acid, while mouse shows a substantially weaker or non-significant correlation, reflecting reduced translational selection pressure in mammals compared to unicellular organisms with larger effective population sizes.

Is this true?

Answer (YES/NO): YES